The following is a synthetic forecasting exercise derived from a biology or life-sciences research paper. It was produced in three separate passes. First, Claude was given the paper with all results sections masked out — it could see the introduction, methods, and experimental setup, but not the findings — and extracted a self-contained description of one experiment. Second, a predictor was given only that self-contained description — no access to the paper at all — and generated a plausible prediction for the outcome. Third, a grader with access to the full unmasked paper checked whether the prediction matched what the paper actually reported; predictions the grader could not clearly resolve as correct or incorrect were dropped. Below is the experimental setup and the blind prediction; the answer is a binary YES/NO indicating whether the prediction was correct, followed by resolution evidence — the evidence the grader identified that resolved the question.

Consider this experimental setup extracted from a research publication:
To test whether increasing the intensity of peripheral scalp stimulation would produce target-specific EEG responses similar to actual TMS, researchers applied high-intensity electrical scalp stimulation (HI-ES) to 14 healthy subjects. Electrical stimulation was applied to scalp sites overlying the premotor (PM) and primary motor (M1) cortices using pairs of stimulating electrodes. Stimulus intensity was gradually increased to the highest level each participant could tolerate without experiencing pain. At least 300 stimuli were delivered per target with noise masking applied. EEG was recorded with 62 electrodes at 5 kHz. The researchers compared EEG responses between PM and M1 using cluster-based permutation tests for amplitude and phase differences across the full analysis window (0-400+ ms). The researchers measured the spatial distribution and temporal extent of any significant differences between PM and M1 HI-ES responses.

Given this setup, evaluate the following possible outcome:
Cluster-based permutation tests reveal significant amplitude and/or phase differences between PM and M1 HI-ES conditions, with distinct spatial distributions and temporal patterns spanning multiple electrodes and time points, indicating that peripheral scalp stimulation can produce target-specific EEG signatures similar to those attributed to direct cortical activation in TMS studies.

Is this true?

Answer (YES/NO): NO